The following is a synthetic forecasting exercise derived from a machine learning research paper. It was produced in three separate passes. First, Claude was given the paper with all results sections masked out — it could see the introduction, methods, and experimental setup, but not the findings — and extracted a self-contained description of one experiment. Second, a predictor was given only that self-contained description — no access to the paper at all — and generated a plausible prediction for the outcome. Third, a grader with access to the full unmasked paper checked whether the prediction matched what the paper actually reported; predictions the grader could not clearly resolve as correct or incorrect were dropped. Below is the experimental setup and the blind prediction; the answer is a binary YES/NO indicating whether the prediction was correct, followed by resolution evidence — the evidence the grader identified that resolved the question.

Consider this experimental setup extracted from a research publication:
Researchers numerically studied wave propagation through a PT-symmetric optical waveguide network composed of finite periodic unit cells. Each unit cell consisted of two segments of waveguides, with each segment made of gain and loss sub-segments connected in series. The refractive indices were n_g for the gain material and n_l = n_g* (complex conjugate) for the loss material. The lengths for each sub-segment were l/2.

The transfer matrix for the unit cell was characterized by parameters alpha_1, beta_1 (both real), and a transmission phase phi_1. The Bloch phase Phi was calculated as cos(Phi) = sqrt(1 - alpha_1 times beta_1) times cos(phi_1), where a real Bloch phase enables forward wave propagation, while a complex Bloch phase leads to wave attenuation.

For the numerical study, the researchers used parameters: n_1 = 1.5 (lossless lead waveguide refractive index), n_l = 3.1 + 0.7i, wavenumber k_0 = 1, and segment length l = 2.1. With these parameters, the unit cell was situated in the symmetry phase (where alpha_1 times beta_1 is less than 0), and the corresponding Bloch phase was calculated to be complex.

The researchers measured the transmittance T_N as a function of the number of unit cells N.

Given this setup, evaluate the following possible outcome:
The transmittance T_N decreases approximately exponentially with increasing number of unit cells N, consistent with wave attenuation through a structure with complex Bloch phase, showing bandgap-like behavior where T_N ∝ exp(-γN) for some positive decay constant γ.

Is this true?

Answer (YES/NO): YES